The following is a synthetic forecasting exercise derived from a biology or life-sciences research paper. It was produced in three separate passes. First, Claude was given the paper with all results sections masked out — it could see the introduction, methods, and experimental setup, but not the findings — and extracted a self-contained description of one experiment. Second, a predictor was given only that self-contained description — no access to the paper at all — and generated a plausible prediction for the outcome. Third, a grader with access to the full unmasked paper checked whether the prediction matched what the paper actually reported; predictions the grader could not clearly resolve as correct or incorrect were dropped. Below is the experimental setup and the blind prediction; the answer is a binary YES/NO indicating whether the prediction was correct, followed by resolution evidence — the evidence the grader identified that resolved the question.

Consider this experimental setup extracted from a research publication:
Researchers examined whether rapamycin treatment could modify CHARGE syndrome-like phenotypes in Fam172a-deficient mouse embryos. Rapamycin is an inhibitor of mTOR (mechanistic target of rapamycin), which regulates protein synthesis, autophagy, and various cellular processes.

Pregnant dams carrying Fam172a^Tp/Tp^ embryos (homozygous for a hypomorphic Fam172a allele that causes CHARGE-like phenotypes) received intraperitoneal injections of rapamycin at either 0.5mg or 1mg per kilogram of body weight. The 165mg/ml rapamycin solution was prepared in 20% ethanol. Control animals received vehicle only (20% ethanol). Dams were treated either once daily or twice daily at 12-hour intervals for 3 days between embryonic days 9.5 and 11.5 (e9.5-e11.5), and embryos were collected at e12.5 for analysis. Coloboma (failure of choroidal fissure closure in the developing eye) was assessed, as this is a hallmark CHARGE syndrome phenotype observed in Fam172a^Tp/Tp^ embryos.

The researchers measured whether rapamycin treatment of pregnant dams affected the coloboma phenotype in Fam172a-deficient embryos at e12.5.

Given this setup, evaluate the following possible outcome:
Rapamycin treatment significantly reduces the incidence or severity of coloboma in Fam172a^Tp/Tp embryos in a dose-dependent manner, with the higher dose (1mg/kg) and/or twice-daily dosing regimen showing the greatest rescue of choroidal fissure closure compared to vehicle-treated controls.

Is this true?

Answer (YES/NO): NO